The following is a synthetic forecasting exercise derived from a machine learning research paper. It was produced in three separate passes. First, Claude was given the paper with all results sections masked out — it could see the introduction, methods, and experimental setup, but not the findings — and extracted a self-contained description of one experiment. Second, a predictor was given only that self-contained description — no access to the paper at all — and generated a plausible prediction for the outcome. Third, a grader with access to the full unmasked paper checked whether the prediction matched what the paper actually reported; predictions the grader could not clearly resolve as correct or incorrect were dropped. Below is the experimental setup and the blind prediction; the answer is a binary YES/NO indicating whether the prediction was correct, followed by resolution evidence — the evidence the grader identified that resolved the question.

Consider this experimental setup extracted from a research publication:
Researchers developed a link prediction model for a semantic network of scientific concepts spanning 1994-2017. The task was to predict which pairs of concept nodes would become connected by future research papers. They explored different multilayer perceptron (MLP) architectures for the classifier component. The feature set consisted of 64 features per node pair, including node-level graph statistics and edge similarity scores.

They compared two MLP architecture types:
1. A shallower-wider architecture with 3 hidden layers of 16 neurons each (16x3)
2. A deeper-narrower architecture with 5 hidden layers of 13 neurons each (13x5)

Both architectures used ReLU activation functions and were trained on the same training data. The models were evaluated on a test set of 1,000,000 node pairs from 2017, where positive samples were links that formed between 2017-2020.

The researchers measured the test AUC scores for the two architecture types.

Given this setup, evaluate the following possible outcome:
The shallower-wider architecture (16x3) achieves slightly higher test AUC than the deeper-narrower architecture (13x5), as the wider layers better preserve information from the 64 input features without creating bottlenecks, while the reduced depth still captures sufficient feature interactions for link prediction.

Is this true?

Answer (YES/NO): NO